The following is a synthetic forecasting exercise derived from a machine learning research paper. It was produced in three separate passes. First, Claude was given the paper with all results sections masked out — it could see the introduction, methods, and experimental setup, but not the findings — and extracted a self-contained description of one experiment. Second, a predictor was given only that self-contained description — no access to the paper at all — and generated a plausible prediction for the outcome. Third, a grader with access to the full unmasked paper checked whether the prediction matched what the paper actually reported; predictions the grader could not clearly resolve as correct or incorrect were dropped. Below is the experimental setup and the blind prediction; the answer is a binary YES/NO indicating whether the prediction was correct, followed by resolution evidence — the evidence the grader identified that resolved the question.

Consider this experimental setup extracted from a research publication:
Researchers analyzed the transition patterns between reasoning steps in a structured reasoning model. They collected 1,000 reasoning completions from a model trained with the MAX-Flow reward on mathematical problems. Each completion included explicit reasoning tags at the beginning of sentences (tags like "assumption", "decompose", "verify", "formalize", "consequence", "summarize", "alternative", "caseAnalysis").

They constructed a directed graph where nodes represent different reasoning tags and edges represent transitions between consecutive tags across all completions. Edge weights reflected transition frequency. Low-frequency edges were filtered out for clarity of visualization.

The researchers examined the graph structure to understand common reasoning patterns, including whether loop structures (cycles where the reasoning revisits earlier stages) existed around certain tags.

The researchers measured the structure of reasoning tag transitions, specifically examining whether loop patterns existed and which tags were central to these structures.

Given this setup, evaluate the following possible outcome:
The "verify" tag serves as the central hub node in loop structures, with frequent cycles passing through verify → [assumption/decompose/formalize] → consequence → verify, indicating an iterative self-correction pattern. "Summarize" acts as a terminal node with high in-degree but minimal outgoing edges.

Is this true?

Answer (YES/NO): NO